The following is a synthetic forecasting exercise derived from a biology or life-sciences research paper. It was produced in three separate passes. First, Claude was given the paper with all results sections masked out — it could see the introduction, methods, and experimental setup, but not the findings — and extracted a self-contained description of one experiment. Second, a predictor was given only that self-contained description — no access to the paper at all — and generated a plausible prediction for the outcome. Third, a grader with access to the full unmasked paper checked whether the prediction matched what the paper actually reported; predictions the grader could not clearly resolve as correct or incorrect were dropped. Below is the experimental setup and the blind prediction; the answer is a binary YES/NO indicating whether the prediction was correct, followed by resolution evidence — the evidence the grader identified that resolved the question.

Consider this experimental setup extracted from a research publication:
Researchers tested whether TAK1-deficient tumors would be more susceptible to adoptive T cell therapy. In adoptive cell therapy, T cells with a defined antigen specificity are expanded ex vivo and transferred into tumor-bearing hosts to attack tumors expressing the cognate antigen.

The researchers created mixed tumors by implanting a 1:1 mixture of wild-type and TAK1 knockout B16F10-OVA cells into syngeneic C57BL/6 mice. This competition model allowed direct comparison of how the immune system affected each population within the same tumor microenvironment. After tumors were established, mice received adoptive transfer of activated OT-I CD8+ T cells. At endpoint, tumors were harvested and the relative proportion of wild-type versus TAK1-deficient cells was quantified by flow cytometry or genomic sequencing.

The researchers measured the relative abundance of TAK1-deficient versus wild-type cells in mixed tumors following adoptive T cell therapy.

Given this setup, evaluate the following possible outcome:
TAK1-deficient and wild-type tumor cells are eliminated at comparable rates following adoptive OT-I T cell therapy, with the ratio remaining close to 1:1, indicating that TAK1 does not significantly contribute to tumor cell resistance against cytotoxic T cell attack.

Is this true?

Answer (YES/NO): NO